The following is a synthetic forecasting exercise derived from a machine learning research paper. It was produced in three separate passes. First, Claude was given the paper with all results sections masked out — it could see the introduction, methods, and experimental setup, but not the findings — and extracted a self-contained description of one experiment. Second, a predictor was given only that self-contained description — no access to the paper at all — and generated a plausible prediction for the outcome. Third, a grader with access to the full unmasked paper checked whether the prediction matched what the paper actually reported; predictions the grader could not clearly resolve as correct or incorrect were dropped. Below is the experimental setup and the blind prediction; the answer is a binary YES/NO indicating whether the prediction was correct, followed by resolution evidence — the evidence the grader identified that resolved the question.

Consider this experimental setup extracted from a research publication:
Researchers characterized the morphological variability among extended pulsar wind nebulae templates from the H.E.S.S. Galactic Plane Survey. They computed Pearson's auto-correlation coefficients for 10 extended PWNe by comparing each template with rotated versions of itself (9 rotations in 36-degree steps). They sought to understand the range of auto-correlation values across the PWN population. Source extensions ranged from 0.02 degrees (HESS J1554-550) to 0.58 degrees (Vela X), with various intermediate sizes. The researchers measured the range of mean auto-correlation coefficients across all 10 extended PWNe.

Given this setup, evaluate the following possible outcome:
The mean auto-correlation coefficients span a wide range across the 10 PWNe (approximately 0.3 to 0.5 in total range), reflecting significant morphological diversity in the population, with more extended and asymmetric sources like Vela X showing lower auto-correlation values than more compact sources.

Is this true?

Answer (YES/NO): NO